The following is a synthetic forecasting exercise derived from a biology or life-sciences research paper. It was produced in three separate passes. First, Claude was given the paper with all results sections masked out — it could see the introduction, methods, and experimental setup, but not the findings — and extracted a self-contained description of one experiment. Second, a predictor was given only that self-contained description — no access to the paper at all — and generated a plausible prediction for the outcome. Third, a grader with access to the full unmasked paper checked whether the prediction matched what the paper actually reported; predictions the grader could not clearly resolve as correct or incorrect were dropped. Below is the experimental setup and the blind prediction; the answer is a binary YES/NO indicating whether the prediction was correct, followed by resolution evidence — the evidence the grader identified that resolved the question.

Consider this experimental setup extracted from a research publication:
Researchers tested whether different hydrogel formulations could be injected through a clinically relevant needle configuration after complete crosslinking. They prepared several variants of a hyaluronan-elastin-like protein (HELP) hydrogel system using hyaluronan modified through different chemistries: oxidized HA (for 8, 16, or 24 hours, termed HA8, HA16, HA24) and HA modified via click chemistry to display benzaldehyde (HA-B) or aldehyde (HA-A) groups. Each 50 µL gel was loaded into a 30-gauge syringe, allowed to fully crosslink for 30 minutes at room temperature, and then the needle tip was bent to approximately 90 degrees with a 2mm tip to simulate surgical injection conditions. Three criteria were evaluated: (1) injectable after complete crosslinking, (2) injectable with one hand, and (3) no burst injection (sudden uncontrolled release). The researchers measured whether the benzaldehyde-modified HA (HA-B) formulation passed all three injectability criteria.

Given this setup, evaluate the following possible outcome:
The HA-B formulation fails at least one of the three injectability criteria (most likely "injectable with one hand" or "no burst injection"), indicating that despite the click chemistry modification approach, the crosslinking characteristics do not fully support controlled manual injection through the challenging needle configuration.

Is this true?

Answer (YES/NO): NO